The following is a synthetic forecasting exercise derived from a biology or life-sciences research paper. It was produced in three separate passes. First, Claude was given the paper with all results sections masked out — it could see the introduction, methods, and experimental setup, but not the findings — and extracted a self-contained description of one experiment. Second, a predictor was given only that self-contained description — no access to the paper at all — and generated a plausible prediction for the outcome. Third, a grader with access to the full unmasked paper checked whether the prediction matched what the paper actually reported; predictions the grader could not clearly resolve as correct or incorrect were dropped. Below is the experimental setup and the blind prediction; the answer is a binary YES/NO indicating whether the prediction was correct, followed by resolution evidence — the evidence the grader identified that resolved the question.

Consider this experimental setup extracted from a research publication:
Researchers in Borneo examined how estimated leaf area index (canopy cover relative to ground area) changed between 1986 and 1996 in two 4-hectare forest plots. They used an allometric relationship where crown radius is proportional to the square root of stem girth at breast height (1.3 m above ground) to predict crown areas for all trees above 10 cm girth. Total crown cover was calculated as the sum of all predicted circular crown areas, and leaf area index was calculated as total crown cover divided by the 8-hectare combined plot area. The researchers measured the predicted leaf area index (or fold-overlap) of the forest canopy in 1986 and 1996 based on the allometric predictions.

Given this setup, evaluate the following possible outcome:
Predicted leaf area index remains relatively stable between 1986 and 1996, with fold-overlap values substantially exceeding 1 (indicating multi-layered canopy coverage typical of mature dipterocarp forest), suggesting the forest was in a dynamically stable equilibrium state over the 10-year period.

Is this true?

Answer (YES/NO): YES